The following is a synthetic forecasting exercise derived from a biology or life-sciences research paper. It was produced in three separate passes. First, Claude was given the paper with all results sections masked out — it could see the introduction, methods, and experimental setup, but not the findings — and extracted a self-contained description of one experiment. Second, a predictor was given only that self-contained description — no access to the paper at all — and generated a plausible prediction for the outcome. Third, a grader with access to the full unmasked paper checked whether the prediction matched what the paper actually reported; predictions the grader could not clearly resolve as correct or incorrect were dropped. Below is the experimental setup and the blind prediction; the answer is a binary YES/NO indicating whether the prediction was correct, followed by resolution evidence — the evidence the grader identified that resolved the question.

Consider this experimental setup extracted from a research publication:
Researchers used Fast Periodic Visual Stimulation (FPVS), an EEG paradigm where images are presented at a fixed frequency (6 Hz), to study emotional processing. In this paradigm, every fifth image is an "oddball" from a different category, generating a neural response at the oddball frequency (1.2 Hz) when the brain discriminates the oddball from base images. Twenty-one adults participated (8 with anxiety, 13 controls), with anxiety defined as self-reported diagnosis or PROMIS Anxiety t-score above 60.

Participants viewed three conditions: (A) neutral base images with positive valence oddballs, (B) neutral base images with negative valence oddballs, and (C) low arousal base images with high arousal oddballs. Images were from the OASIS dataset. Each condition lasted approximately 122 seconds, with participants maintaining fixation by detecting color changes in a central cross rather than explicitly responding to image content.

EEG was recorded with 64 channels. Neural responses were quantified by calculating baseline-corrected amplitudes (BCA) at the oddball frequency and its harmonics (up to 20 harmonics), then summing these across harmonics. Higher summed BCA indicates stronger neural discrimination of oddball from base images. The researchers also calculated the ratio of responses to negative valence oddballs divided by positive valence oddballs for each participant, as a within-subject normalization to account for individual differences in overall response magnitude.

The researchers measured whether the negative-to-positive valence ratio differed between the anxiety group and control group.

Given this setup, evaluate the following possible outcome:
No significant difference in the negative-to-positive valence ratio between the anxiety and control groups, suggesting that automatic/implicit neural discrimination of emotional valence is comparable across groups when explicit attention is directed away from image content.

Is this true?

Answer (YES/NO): NO